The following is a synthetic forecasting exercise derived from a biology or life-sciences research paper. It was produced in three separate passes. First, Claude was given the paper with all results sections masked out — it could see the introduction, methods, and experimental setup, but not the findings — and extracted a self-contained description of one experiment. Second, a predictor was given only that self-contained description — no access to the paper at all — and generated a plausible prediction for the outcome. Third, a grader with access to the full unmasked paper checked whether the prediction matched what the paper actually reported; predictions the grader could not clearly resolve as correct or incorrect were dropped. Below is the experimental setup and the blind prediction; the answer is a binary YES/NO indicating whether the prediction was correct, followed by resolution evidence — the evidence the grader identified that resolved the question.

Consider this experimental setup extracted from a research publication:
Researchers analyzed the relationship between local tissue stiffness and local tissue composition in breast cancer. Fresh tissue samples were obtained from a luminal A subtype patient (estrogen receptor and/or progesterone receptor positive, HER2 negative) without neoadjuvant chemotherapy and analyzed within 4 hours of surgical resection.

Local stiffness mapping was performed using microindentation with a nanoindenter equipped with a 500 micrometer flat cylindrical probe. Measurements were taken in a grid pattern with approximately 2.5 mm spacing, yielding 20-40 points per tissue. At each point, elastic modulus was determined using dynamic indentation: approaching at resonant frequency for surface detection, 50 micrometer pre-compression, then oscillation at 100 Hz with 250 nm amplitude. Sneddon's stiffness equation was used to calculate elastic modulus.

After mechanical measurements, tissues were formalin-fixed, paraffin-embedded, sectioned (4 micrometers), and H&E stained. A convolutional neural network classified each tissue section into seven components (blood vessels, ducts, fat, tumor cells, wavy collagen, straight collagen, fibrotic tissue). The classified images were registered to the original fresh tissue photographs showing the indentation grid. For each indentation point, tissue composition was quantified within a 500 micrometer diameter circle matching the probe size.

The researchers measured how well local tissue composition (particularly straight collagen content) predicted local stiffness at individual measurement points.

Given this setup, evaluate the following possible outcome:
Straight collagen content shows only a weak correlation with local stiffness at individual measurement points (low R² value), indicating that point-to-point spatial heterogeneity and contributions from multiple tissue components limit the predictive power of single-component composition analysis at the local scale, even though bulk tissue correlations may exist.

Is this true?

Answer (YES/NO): NO